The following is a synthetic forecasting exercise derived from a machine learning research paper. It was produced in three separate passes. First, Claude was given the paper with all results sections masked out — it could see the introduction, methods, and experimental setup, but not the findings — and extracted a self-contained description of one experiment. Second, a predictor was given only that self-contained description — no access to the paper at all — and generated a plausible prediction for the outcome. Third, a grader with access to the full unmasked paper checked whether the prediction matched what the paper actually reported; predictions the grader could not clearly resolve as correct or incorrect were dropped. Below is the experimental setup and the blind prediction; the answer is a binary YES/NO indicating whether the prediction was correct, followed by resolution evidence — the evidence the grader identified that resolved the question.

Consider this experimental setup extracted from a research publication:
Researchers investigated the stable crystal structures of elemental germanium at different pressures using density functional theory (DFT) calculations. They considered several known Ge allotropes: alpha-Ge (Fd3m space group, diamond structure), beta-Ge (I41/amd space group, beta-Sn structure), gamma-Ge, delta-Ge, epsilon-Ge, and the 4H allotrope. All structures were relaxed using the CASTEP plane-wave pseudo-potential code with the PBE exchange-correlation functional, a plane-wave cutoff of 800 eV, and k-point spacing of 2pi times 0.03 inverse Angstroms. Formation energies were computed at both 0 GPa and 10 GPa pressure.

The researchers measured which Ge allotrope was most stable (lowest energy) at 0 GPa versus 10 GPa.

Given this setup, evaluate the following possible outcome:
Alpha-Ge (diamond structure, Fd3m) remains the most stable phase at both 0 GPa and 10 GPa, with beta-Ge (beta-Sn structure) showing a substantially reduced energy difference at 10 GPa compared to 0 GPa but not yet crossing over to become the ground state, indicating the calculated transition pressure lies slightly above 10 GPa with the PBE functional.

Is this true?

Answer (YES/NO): NO